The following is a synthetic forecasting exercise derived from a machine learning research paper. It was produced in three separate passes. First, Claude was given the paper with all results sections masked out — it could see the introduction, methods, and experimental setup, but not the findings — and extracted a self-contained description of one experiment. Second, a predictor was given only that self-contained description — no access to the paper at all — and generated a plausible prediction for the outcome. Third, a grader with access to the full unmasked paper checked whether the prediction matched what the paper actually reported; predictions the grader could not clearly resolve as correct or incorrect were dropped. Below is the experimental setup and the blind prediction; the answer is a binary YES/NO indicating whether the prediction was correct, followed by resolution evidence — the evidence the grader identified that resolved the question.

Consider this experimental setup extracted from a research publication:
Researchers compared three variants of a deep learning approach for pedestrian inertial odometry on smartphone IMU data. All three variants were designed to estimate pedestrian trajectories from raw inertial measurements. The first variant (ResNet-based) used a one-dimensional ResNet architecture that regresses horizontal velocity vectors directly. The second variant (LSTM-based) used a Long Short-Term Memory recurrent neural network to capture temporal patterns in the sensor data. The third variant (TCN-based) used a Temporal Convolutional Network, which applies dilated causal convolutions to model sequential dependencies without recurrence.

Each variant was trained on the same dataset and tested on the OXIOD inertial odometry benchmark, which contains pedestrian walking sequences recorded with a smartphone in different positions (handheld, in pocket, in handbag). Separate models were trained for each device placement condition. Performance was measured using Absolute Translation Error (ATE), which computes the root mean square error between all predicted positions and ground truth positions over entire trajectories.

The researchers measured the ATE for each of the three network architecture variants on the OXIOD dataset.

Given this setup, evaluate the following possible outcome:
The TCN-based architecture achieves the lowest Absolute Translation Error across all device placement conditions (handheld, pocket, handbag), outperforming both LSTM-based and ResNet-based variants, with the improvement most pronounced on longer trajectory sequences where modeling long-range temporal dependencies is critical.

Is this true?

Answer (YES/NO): NO